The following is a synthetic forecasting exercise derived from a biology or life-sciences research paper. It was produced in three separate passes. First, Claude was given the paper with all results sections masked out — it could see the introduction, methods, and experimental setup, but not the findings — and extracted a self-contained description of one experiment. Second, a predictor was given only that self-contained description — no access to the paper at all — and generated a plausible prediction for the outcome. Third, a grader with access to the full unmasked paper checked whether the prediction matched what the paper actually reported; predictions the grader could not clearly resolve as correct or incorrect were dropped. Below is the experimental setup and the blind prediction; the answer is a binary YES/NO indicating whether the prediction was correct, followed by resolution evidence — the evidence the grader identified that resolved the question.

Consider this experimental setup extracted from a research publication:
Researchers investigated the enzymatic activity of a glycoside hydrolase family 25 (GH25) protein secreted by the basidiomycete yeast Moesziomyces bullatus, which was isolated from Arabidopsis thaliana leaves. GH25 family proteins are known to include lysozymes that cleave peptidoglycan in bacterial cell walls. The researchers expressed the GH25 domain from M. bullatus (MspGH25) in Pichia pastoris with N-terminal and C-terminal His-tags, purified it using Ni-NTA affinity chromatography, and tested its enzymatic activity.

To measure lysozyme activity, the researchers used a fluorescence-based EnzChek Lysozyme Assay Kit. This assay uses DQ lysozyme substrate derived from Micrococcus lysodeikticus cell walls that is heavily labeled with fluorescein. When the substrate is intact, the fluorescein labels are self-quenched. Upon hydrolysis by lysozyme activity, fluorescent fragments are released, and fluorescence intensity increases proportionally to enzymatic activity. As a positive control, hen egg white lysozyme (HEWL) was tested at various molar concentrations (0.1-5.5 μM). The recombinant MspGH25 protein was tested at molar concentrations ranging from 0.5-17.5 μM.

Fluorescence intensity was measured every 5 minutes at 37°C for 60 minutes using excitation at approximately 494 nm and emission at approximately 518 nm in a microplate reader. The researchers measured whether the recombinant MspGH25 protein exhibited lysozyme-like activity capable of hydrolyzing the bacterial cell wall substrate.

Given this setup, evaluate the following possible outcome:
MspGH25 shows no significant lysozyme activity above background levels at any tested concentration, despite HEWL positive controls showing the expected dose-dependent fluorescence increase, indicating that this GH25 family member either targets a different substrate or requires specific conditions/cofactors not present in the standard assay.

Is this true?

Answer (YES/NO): NO